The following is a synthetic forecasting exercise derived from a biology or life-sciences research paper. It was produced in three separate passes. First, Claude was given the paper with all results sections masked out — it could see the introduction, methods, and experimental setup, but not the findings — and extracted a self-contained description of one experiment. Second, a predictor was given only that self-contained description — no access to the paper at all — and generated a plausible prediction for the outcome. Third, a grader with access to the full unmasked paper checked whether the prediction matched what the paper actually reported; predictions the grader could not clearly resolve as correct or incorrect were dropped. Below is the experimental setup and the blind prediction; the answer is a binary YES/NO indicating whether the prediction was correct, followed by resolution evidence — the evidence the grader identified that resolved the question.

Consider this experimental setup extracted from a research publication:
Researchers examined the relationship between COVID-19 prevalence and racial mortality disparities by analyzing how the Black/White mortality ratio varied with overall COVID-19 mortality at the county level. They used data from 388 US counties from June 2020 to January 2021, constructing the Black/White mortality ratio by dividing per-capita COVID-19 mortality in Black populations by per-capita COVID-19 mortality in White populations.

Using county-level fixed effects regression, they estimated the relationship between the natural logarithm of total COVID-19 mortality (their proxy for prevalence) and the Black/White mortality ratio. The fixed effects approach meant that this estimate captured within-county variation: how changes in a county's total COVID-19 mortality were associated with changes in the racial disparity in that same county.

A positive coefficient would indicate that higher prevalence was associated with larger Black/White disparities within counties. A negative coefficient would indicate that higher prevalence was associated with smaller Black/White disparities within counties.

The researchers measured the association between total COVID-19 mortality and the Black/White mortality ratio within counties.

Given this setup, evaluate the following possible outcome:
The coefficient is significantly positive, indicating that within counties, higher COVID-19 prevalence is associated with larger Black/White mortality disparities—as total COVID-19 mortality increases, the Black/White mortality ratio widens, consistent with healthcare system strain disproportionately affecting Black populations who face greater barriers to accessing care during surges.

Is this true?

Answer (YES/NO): NO